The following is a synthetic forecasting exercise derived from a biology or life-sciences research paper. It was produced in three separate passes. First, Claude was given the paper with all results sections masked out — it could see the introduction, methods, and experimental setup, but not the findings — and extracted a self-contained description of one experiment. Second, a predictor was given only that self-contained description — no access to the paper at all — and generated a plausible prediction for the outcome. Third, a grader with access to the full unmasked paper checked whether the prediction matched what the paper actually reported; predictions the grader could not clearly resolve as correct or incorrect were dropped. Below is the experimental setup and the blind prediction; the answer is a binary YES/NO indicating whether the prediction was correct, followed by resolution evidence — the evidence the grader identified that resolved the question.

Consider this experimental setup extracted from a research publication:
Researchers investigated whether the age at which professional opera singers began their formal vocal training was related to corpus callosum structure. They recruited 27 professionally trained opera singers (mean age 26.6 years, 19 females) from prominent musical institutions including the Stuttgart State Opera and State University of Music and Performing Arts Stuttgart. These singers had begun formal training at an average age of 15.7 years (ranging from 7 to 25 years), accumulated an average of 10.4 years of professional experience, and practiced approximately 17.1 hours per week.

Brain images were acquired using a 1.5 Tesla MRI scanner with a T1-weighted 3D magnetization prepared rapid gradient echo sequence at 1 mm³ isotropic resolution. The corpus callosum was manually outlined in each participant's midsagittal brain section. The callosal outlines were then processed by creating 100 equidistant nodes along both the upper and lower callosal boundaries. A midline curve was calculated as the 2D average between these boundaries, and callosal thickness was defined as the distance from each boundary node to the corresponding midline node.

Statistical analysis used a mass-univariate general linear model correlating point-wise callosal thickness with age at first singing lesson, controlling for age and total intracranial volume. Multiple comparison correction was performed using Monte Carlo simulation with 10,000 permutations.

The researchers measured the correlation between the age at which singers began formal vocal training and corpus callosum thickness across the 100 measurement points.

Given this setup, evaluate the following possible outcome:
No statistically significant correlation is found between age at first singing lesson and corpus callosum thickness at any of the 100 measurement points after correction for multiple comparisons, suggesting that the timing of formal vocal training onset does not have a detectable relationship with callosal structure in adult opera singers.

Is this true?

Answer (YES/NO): NO